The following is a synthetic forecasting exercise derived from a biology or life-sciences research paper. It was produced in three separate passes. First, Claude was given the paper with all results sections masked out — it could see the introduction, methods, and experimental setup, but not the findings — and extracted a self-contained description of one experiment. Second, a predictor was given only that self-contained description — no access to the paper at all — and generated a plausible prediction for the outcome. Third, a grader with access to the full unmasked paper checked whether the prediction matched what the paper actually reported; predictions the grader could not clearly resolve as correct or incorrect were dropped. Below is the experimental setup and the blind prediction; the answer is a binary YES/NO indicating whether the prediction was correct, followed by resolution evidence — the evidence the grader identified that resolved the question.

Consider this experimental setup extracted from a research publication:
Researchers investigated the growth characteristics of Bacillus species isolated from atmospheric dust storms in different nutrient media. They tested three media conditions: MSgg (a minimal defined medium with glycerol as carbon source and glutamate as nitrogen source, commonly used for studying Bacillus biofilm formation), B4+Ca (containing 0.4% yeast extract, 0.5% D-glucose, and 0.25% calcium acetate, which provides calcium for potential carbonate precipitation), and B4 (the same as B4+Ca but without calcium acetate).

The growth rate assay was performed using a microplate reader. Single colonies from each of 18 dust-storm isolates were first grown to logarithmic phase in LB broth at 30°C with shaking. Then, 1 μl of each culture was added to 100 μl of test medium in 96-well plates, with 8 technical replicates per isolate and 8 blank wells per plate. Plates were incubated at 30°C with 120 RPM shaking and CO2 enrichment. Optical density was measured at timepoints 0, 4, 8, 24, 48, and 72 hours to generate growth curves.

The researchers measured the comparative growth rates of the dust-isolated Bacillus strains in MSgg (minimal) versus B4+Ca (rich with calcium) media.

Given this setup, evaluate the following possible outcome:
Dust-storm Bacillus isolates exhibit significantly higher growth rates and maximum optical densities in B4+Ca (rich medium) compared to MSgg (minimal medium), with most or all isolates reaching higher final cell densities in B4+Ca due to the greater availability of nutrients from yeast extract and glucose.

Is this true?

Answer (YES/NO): NO